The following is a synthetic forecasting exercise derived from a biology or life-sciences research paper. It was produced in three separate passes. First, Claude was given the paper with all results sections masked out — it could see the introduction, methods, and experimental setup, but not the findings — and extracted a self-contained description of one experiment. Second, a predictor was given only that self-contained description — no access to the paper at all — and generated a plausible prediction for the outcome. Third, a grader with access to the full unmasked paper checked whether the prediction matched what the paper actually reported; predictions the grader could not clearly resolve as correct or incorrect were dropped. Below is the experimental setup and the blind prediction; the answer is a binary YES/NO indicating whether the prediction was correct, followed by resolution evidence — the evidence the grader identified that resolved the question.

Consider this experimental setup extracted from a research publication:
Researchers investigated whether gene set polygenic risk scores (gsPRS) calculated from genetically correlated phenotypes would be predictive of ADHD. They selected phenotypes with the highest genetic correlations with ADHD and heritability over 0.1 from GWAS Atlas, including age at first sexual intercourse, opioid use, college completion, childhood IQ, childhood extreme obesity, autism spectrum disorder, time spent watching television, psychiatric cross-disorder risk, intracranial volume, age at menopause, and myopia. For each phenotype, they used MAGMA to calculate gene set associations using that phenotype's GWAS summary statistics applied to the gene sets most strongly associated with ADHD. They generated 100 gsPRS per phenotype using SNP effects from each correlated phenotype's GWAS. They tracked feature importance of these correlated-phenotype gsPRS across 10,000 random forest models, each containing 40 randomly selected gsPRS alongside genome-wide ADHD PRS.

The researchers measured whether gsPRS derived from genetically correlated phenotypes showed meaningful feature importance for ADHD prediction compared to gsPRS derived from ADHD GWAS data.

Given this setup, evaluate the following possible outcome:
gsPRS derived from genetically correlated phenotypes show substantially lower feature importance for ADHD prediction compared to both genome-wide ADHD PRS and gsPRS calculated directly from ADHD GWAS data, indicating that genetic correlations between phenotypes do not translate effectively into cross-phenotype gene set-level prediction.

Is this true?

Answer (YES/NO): NO